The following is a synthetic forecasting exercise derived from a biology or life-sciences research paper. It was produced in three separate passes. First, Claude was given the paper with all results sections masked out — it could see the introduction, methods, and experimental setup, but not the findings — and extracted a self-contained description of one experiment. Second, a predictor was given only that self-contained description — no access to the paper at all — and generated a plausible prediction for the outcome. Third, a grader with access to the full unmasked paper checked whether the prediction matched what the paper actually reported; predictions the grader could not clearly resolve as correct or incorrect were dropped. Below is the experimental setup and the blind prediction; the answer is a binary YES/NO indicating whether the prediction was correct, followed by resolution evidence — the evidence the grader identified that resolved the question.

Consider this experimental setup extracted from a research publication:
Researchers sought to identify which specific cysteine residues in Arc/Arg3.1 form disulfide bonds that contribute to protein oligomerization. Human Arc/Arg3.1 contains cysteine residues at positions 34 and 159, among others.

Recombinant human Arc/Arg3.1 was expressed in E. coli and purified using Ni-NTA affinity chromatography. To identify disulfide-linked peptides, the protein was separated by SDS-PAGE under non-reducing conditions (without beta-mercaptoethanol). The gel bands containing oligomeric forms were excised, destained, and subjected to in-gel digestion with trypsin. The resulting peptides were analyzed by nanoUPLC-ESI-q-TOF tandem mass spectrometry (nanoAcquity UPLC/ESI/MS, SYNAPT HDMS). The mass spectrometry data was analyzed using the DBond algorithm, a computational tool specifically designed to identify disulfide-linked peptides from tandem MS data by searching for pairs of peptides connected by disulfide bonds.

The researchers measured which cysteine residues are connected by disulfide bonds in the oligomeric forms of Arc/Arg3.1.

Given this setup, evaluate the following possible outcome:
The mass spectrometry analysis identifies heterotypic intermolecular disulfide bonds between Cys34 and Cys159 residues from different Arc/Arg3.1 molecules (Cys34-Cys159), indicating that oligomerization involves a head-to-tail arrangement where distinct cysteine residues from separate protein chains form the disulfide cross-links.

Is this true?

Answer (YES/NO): YES